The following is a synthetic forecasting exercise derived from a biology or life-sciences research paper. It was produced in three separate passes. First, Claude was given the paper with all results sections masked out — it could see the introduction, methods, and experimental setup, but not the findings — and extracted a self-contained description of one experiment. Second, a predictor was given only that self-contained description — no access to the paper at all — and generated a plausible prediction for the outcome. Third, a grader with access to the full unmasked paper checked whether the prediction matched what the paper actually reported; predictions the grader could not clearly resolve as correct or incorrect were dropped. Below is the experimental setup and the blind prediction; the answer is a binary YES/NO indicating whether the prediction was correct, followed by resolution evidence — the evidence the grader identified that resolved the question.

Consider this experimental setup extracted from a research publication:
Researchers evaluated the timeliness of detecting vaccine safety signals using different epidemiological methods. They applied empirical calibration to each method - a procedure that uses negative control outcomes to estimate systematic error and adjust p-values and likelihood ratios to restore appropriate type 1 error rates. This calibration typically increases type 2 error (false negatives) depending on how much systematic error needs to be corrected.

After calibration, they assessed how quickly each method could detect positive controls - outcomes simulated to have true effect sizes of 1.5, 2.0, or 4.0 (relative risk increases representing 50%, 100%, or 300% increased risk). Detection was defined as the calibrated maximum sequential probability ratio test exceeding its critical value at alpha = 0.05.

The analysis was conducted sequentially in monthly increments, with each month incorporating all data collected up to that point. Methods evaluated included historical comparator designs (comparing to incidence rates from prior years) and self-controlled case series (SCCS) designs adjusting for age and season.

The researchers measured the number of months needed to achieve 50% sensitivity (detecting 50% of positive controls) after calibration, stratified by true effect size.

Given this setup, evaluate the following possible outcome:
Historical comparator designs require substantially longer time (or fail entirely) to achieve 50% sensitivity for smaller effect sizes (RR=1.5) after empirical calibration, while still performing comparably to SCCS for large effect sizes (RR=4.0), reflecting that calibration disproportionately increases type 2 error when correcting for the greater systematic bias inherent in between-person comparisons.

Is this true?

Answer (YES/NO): NO